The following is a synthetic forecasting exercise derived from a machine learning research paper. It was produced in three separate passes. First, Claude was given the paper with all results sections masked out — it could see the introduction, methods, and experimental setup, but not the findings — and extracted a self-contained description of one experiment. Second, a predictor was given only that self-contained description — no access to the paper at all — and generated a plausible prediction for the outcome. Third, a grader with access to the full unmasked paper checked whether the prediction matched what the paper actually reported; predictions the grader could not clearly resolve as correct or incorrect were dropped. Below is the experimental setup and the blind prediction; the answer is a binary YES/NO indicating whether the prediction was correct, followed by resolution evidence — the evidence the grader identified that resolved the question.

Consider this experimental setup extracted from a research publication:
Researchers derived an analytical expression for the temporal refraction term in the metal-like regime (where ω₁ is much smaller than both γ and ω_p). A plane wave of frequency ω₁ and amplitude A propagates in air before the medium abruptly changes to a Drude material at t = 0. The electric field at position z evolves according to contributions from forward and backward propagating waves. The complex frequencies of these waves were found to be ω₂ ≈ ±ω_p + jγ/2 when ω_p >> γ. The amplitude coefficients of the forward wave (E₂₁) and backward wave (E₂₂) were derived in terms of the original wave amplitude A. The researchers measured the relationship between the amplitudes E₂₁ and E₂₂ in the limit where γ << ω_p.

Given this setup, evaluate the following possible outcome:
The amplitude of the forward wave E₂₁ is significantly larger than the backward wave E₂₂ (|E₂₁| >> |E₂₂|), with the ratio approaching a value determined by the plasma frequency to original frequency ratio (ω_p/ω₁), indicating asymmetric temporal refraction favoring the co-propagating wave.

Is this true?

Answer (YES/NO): NO